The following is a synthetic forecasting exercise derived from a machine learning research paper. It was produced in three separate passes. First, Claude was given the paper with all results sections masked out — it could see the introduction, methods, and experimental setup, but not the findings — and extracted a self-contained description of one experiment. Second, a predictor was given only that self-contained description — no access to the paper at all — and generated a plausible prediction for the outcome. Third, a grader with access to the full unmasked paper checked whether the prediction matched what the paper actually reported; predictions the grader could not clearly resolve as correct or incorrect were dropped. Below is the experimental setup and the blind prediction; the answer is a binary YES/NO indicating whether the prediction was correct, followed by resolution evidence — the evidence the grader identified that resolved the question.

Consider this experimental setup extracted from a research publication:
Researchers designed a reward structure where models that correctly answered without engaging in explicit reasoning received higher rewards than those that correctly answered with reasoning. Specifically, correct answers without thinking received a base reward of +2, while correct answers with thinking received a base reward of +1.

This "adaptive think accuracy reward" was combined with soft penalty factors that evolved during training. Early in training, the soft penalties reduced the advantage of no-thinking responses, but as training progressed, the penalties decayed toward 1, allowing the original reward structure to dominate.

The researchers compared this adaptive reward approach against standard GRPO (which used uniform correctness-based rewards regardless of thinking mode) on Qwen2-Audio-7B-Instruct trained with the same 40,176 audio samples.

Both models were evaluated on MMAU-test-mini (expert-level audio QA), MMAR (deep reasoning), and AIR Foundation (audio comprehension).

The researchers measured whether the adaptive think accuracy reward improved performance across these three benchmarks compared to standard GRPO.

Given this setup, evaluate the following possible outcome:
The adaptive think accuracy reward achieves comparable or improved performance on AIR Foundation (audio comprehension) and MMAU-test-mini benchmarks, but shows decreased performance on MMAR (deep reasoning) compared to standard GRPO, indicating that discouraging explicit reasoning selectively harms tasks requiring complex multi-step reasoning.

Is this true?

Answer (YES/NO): NO